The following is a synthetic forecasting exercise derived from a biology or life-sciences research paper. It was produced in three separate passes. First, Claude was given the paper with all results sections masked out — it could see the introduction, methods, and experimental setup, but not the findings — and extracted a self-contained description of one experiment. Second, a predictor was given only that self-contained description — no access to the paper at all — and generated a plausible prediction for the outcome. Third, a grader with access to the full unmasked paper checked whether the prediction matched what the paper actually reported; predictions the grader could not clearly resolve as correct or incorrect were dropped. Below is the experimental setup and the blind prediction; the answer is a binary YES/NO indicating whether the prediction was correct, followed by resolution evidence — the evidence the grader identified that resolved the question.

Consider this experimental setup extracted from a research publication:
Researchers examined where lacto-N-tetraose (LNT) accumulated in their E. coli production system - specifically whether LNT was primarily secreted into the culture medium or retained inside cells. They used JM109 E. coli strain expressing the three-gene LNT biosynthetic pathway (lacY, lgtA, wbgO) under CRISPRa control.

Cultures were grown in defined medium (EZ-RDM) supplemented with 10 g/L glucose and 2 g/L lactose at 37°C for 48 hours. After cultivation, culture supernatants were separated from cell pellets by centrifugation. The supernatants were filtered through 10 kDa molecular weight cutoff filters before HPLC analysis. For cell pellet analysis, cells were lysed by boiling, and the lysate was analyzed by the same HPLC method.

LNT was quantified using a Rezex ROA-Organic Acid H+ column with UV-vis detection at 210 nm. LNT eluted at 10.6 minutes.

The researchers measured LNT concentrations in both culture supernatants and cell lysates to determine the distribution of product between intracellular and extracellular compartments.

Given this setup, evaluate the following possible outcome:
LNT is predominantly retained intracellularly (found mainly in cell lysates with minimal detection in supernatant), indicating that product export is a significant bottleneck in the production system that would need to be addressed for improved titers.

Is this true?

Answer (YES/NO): NO